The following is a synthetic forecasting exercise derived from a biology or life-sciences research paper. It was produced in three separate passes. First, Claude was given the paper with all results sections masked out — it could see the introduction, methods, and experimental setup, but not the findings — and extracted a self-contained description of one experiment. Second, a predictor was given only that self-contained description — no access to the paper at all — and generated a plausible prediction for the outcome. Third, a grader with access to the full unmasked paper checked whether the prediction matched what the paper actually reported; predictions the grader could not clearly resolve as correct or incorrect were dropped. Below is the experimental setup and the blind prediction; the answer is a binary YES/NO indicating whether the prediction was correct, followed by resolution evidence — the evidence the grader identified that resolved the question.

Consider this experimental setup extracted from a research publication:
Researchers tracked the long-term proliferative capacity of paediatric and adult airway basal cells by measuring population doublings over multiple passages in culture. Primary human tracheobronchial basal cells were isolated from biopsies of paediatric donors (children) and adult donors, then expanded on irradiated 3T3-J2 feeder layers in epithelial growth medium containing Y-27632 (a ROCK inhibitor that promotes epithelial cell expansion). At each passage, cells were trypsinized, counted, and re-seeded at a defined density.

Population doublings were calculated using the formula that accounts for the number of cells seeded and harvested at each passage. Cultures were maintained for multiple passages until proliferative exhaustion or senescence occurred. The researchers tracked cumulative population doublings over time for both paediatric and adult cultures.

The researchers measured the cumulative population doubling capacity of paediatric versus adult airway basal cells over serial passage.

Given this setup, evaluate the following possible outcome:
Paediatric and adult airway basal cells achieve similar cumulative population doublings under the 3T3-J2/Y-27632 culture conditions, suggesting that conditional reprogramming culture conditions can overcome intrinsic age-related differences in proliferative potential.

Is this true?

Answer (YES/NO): NO